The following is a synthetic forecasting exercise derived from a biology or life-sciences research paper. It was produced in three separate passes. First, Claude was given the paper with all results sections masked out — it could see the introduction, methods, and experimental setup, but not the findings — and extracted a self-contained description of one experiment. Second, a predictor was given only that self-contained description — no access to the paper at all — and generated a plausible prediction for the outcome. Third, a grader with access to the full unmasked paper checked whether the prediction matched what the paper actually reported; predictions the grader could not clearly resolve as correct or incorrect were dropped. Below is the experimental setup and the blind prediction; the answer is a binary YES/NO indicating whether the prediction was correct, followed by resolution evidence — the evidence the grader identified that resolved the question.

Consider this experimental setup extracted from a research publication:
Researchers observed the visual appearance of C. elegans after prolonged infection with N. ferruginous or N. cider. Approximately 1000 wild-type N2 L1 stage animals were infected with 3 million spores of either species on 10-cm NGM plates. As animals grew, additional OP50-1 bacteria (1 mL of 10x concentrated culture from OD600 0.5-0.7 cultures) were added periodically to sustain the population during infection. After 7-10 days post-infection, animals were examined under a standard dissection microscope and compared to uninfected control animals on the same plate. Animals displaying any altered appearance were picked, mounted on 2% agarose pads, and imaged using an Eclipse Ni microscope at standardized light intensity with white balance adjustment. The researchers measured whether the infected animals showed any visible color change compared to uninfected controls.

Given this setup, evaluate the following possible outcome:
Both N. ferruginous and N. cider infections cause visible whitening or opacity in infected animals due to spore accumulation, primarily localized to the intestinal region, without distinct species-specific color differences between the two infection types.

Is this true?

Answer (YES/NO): NO